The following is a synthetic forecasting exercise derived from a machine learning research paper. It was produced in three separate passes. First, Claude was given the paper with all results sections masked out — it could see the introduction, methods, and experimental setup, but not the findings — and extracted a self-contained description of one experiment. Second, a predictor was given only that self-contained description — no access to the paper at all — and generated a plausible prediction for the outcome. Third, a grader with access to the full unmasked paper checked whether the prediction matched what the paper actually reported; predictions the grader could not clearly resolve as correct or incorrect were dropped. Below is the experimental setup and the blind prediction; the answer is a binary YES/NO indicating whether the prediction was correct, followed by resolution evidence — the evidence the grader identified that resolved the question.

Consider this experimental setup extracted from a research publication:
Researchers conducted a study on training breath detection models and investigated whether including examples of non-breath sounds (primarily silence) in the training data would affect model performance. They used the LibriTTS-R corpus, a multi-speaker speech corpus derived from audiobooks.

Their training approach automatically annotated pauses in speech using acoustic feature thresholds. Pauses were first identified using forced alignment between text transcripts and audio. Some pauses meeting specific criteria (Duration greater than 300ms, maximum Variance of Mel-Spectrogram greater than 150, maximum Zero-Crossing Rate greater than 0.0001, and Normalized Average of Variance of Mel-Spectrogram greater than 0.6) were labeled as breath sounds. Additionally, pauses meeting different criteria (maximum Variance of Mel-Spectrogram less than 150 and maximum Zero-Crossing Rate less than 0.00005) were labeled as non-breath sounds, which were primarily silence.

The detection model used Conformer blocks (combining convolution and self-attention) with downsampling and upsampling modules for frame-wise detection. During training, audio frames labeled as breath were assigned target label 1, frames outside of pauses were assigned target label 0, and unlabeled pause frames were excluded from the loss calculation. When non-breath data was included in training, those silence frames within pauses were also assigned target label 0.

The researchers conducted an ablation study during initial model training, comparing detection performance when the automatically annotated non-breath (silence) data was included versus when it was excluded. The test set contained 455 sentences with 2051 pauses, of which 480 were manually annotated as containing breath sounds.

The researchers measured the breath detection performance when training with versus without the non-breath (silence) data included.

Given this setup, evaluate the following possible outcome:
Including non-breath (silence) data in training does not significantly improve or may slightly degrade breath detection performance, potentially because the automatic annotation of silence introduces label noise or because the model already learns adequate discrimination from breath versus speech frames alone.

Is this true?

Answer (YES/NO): NO